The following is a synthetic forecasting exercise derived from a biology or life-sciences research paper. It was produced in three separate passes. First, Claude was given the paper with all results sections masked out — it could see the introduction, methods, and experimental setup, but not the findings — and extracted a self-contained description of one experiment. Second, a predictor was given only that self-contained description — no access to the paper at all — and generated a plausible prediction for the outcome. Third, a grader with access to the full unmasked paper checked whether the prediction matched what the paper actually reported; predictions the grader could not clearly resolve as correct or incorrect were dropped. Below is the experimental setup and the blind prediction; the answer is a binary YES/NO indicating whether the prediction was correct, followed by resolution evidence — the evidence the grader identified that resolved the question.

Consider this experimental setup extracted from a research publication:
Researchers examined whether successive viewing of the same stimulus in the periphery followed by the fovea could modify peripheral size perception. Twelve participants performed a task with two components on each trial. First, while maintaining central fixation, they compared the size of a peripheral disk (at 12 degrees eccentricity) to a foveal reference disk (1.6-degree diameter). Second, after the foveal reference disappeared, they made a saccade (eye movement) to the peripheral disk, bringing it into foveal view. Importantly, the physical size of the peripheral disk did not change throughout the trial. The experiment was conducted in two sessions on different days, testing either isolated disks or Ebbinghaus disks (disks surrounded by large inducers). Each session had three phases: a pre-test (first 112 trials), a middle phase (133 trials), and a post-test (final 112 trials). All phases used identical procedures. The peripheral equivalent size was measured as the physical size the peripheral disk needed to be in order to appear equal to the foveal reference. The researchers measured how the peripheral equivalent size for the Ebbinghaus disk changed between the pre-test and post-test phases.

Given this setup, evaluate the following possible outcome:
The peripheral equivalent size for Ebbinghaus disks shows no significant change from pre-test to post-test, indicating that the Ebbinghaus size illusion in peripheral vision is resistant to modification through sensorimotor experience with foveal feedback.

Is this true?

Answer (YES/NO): NO